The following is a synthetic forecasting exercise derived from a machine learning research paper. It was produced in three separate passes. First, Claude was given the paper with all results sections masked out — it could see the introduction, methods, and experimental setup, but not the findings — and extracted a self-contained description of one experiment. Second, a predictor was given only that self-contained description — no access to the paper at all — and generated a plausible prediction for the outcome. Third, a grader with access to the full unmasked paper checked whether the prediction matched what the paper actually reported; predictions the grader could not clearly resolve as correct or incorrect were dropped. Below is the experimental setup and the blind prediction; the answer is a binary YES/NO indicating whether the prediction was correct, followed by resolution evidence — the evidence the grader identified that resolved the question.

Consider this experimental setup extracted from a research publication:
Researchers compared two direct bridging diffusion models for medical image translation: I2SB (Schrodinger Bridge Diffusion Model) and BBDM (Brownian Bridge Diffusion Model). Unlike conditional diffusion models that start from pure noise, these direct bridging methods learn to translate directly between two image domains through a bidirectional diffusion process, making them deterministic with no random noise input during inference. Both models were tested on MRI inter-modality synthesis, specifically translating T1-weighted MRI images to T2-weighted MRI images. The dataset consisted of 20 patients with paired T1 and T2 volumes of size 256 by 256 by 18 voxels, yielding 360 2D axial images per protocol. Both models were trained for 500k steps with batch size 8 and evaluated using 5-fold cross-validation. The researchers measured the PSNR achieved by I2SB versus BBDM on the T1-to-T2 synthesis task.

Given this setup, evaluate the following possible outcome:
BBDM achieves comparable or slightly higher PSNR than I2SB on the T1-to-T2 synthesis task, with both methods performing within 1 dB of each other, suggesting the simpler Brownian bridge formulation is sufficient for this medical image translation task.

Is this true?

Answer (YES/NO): YES